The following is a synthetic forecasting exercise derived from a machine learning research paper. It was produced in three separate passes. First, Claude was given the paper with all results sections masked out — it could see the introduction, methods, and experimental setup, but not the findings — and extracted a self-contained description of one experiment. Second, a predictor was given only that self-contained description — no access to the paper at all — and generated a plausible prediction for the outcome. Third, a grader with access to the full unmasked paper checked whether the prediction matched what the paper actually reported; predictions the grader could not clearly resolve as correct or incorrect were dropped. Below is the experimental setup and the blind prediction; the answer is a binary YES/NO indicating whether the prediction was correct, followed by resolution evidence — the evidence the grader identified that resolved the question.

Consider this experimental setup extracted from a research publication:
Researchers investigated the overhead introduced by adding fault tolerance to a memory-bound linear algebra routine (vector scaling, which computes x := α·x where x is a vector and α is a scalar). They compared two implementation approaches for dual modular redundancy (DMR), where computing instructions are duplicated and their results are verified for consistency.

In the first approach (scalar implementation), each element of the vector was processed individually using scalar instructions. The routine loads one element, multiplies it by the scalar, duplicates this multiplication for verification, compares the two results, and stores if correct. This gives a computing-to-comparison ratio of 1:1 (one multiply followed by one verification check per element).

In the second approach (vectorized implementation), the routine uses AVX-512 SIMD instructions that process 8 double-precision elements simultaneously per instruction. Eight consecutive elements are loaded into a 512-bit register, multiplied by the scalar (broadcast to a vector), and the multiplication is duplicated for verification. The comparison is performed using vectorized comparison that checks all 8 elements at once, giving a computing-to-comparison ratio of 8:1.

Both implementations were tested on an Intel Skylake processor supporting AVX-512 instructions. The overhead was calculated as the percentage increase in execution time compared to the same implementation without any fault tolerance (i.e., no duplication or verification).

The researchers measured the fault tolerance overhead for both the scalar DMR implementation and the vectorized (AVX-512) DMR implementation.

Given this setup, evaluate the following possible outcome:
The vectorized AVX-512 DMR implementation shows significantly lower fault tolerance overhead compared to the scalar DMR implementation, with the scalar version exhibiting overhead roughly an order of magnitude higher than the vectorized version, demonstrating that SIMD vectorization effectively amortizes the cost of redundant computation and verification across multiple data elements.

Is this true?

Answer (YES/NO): YES